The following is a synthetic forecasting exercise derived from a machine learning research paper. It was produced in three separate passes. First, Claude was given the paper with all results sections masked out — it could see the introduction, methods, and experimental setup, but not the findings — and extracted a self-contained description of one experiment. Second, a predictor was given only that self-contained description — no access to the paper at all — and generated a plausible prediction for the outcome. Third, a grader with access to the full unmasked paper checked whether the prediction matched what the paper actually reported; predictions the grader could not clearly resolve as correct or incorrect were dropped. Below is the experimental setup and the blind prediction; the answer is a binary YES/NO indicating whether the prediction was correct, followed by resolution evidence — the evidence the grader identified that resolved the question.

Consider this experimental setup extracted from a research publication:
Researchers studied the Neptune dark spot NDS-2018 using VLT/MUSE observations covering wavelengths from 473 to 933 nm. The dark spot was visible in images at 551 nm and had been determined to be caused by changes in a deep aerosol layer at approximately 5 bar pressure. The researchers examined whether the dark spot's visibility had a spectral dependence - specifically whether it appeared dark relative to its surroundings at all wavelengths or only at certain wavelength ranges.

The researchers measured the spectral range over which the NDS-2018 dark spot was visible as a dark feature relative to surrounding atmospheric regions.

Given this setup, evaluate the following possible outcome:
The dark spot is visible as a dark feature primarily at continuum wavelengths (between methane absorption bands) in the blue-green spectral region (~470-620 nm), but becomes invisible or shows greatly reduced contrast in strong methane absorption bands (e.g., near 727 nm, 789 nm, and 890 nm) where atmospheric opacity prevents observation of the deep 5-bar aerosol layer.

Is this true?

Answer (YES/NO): NO